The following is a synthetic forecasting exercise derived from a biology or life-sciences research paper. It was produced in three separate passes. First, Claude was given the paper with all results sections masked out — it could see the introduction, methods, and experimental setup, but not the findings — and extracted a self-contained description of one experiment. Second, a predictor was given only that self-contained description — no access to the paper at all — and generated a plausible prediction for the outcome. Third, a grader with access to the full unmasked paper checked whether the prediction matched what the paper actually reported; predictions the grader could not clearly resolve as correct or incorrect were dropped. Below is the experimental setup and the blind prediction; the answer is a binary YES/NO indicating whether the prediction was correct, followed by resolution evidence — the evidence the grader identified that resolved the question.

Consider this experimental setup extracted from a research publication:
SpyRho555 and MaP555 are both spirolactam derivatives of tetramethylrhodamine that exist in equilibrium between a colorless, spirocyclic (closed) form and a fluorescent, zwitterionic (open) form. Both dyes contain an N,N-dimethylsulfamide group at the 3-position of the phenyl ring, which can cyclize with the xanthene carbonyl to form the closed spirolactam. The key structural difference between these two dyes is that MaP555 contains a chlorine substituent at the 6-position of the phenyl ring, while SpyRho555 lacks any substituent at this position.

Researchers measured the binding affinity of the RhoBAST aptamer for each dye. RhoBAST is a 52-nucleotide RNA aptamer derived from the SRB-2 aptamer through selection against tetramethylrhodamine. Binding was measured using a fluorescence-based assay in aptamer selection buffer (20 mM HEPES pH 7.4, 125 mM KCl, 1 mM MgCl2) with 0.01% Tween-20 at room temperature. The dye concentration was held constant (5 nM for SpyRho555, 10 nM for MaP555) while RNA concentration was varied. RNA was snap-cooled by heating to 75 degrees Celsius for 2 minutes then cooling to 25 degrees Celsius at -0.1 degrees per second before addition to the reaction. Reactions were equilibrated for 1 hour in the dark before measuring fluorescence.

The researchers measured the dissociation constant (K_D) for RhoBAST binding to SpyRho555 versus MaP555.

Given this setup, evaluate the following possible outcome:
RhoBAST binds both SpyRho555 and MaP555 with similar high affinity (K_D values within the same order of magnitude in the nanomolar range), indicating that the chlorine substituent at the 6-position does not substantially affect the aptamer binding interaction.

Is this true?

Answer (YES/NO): YES